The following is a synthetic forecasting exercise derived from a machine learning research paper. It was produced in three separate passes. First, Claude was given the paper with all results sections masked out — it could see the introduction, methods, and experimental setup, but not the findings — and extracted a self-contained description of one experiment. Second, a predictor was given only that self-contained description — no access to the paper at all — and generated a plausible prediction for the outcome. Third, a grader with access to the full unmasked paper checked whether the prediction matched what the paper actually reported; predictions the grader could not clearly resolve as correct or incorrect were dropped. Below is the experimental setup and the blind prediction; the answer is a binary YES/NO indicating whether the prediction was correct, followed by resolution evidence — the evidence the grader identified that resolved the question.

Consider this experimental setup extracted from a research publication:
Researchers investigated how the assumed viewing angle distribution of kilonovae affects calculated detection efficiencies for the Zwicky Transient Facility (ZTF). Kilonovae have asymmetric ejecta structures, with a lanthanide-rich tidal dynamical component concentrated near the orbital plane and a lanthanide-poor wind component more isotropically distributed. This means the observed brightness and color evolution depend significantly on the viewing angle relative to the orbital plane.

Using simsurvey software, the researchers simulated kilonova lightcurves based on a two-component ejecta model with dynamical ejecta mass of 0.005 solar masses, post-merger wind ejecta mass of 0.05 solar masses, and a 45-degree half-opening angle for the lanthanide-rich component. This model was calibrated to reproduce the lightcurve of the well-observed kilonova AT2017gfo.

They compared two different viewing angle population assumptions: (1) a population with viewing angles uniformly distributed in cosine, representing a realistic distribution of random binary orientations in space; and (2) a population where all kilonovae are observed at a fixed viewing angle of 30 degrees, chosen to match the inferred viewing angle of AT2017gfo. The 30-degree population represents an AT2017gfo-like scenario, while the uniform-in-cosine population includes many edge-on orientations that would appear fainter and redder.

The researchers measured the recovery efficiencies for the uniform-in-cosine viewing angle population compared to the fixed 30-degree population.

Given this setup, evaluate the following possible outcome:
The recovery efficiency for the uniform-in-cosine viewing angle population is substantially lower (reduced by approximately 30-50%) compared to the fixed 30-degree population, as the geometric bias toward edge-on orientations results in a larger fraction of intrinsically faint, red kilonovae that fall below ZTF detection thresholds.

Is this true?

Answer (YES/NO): YES